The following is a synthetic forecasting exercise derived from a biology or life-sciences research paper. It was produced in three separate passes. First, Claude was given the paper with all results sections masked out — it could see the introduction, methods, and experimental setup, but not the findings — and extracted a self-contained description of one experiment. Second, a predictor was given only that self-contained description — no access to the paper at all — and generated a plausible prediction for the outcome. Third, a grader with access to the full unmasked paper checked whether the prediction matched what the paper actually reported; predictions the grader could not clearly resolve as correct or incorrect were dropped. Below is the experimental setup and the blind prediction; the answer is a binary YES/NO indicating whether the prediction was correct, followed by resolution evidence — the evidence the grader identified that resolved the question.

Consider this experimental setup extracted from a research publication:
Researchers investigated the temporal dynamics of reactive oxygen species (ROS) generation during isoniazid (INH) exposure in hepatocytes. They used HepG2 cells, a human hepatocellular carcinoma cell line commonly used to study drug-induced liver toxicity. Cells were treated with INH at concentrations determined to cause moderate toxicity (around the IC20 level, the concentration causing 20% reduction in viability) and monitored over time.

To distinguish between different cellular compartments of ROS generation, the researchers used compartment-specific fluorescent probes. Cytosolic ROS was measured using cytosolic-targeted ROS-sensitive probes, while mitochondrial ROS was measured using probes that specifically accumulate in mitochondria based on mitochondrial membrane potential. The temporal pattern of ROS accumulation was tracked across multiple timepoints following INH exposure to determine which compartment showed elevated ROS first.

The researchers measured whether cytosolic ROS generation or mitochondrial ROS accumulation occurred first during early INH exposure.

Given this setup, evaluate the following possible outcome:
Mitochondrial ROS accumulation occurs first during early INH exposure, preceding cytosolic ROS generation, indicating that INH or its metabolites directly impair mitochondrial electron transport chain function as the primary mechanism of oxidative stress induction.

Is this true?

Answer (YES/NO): NO